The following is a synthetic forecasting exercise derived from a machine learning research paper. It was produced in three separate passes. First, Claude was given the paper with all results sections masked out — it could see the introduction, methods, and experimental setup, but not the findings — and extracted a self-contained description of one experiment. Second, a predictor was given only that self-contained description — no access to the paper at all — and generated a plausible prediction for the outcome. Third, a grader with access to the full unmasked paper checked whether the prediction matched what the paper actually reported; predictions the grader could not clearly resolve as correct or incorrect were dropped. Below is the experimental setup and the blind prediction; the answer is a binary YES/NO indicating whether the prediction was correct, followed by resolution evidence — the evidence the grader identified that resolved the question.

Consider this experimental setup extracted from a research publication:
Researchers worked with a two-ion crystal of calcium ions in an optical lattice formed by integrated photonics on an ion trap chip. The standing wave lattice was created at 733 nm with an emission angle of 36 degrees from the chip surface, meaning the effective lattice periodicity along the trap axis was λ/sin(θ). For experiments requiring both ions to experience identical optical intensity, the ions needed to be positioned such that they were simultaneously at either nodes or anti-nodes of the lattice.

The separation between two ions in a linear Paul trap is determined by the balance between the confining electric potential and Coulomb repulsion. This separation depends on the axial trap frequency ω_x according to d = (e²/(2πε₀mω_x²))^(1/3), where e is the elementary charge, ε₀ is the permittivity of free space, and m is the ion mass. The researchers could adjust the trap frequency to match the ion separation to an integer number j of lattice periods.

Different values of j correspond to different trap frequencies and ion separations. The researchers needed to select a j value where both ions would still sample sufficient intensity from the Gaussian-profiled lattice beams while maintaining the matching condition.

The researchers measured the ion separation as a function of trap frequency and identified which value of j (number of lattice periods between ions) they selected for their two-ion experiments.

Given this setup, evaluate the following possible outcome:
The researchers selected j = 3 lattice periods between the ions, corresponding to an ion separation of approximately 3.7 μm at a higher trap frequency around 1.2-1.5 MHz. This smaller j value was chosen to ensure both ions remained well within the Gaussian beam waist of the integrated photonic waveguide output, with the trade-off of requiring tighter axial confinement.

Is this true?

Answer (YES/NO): YES